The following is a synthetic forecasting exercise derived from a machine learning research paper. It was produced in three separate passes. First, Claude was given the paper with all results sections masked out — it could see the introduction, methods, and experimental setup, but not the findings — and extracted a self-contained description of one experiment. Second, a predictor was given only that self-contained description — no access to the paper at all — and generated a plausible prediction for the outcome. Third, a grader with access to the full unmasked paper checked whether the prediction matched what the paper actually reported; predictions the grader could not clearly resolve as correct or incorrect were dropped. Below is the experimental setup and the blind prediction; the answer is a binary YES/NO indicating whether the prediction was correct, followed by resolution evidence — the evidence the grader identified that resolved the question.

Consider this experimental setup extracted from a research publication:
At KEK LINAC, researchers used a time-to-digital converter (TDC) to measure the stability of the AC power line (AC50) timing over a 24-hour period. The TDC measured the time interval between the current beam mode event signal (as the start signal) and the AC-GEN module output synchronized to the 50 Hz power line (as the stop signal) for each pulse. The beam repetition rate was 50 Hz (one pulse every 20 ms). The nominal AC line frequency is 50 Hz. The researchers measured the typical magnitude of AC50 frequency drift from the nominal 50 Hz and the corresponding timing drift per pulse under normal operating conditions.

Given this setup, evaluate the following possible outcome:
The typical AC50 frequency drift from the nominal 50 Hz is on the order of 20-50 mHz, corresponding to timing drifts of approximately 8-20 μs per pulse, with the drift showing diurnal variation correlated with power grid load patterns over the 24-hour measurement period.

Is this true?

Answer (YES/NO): NO